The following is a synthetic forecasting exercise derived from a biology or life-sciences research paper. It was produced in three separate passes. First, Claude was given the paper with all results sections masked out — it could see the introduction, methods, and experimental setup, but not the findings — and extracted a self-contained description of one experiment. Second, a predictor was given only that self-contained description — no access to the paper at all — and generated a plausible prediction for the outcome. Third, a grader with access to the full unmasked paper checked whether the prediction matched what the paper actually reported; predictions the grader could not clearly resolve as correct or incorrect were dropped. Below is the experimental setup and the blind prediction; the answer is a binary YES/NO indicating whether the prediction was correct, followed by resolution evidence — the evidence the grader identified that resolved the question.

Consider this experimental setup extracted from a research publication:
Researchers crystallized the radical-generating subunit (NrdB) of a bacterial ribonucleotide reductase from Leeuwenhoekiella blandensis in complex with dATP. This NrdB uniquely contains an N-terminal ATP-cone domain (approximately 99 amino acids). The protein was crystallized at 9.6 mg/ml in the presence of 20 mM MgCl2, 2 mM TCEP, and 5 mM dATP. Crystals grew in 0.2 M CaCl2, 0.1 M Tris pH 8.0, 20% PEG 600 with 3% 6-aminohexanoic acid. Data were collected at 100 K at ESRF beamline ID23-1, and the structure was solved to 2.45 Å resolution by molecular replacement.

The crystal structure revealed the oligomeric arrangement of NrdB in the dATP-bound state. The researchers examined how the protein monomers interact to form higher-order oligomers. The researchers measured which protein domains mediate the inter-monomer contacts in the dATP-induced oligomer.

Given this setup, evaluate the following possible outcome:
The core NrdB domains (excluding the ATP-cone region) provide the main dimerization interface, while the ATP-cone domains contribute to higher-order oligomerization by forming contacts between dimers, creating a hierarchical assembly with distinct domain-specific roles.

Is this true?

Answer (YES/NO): YES